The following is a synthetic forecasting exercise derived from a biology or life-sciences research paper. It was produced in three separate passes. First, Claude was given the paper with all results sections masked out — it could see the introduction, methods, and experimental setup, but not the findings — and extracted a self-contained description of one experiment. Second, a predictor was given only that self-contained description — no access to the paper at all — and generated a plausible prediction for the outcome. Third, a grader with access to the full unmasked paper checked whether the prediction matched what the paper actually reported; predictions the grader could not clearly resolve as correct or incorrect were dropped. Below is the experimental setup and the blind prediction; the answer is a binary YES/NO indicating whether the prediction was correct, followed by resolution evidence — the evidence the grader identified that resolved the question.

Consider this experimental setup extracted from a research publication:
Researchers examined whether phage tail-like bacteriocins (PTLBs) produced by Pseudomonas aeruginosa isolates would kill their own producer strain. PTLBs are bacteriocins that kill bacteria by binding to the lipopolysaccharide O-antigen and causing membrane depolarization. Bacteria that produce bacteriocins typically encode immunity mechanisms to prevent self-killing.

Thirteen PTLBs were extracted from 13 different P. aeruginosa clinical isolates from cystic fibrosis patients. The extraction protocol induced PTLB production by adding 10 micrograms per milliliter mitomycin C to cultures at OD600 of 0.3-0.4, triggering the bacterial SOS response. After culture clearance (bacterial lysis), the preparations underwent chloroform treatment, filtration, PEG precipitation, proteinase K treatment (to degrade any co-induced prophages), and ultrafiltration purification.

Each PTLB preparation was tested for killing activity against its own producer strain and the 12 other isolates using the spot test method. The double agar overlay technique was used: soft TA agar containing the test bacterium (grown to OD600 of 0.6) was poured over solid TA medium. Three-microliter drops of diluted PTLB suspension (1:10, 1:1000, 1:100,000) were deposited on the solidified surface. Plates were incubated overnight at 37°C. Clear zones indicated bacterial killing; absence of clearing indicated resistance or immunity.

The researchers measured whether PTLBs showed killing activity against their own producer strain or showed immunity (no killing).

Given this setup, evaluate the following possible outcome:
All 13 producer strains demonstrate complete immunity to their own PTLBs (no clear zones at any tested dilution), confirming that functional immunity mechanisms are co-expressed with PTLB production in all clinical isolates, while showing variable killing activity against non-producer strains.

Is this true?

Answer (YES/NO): NO